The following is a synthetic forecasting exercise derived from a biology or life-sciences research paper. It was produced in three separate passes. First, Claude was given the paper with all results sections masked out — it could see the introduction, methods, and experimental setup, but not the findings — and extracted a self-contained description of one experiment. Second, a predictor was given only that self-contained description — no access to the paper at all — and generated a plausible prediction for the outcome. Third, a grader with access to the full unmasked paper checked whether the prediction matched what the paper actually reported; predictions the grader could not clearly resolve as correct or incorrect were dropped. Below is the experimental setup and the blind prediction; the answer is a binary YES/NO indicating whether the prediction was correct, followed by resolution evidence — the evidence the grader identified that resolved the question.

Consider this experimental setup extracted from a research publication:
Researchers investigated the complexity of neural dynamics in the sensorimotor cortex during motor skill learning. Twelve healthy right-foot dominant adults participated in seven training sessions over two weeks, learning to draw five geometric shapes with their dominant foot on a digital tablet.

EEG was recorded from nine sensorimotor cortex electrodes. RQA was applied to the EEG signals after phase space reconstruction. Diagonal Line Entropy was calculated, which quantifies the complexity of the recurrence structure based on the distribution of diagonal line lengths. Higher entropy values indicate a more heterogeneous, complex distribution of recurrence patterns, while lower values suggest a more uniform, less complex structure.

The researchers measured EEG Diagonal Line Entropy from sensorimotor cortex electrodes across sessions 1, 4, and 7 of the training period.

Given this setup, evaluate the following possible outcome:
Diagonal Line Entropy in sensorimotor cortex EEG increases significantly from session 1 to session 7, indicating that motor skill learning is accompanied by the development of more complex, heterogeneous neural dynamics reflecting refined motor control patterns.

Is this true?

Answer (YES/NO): YES